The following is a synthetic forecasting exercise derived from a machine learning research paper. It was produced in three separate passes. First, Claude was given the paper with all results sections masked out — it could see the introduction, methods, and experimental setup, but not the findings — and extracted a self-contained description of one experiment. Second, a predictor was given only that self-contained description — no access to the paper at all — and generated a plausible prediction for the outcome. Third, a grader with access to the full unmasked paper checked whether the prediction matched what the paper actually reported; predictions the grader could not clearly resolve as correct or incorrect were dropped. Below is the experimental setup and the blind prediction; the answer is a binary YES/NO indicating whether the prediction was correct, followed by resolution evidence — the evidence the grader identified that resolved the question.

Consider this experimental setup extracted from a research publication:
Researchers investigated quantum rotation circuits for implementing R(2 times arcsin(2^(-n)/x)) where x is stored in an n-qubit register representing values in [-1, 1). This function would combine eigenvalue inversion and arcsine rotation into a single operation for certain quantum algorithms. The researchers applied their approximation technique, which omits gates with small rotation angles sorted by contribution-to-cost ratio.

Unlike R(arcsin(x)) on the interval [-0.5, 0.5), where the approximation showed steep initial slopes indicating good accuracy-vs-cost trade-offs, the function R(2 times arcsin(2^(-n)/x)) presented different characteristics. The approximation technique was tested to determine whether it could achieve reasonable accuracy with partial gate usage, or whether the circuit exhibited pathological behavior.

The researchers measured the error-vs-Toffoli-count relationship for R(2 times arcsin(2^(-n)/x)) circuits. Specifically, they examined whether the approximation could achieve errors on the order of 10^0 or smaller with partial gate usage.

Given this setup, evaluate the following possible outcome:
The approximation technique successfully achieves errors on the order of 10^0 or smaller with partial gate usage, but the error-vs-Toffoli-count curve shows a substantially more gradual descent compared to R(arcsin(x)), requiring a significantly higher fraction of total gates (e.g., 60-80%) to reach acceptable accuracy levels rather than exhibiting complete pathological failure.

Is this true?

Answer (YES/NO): NO